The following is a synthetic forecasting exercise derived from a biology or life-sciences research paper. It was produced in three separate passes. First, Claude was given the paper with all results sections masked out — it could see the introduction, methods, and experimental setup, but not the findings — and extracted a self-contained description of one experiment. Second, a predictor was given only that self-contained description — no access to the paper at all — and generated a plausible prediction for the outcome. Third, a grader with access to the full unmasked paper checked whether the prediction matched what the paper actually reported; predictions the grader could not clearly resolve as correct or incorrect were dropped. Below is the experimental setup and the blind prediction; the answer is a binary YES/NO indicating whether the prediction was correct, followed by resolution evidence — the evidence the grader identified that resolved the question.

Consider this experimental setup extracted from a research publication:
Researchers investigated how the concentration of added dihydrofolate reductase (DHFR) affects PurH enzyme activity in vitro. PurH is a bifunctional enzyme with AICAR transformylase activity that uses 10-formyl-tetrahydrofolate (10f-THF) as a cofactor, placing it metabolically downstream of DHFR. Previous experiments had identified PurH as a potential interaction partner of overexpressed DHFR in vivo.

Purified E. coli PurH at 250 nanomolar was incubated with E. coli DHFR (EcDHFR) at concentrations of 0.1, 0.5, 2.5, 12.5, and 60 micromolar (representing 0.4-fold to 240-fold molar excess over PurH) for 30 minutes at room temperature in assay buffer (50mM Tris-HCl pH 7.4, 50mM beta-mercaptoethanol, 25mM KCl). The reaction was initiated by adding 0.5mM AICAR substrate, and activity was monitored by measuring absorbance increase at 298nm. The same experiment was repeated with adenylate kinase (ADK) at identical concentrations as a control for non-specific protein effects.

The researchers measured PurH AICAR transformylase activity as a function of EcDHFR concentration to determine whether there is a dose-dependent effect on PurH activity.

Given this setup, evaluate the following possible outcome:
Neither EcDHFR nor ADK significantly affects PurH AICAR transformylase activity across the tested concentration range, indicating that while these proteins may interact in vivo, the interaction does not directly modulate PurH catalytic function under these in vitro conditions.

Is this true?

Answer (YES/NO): NO